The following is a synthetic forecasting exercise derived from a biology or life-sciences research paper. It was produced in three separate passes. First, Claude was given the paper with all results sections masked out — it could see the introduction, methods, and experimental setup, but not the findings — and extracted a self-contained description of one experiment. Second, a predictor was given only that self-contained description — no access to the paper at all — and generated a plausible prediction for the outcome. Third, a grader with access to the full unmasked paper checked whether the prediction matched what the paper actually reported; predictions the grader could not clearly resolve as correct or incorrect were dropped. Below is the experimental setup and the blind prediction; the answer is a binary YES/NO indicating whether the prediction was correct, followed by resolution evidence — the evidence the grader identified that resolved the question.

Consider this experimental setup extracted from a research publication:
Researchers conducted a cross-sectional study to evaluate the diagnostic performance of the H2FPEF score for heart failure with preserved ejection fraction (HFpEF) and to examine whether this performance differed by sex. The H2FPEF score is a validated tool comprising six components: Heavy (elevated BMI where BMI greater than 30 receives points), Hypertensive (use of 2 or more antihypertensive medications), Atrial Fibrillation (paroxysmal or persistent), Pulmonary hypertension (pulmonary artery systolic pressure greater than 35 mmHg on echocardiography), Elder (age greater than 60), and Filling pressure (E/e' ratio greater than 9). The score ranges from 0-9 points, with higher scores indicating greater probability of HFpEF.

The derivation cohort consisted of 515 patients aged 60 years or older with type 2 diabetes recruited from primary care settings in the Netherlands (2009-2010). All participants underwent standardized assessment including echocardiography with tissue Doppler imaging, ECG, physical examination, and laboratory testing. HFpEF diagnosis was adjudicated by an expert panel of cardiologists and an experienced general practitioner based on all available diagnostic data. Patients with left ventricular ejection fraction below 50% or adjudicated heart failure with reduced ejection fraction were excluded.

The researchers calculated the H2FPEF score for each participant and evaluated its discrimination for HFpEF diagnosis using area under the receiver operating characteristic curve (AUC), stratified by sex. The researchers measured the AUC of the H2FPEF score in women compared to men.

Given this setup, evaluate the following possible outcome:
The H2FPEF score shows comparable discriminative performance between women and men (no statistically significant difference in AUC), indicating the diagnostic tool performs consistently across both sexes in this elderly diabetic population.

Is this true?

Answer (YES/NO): NO